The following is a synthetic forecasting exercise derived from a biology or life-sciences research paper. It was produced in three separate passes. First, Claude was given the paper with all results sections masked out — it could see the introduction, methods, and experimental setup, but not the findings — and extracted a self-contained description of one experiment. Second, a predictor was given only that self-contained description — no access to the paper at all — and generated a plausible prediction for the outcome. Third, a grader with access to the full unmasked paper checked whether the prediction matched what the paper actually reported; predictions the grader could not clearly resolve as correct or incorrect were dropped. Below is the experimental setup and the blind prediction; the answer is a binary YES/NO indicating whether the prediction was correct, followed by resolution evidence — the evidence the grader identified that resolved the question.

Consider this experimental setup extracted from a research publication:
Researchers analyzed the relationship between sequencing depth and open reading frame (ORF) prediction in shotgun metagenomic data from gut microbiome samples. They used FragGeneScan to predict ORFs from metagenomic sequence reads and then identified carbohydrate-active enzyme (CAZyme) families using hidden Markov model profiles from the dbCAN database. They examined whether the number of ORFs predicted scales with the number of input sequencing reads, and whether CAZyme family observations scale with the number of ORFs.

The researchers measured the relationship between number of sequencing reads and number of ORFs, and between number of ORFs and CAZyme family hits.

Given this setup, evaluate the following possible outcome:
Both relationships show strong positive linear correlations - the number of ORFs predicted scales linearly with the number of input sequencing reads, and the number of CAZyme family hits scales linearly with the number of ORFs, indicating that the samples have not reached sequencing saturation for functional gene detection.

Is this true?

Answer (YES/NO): NO